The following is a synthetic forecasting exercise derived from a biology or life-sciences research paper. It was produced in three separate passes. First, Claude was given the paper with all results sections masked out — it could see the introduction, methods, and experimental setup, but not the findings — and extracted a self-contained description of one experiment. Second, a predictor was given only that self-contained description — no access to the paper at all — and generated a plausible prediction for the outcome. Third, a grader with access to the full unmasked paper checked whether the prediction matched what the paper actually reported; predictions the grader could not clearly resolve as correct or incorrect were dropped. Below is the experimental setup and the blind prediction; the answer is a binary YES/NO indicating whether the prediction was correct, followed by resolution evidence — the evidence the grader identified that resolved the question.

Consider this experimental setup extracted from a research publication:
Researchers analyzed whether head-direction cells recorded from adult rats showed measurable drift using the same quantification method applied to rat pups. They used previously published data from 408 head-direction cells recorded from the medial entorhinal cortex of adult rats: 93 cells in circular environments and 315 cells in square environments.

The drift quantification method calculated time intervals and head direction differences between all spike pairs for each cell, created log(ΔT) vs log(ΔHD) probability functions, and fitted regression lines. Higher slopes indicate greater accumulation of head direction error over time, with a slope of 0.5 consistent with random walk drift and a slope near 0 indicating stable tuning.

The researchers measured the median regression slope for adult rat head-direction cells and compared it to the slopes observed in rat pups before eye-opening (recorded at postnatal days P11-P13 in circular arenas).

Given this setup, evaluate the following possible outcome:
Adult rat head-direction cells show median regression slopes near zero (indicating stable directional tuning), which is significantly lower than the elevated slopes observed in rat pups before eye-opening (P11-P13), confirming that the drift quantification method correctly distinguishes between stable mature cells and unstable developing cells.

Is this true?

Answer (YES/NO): YES